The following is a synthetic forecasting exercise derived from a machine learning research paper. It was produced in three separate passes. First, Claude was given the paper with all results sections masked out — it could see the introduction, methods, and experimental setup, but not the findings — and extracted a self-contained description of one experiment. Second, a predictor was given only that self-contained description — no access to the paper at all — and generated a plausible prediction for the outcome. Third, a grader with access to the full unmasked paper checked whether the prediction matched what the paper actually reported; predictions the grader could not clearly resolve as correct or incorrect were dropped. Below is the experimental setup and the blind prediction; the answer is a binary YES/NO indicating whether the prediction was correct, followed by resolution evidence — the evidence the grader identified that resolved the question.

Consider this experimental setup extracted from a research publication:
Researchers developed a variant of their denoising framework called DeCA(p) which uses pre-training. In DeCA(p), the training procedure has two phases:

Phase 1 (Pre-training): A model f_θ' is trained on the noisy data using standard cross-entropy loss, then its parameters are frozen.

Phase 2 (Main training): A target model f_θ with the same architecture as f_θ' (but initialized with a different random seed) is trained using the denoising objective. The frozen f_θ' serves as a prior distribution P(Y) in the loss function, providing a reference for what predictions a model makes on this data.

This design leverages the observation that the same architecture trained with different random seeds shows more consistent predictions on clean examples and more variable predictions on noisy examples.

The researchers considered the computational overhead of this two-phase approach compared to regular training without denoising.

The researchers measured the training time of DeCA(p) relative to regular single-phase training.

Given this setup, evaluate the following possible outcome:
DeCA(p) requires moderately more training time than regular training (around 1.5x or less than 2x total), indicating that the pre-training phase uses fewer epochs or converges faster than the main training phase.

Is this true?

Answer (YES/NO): NO